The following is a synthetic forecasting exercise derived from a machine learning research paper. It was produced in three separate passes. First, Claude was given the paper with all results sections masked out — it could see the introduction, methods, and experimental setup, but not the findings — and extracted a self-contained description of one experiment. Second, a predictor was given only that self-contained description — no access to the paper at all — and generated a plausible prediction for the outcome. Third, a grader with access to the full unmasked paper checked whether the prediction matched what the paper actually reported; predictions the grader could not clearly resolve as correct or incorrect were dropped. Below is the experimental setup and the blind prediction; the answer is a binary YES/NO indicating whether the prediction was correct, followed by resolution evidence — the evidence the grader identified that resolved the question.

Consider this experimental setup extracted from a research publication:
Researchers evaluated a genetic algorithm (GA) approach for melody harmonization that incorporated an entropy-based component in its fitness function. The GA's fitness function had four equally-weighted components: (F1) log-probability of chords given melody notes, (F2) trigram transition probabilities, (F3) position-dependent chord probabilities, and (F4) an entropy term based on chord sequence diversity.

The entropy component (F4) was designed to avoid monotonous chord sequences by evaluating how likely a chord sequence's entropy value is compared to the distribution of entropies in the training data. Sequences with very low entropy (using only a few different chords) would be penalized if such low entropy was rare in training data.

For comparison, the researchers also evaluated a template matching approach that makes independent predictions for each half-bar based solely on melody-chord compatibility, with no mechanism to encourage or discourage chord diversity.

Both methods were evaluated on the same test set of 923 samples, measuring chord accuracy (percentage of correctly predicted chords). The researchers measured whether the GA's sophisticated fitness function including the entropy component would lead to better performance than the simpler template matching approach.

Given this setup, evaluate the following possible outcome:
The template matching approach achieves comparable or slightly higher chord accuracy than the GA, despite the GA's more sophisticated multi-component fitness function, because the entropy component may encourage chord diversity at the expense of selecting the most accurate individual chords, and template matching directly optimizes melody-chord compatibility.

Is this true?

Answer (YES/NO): NO